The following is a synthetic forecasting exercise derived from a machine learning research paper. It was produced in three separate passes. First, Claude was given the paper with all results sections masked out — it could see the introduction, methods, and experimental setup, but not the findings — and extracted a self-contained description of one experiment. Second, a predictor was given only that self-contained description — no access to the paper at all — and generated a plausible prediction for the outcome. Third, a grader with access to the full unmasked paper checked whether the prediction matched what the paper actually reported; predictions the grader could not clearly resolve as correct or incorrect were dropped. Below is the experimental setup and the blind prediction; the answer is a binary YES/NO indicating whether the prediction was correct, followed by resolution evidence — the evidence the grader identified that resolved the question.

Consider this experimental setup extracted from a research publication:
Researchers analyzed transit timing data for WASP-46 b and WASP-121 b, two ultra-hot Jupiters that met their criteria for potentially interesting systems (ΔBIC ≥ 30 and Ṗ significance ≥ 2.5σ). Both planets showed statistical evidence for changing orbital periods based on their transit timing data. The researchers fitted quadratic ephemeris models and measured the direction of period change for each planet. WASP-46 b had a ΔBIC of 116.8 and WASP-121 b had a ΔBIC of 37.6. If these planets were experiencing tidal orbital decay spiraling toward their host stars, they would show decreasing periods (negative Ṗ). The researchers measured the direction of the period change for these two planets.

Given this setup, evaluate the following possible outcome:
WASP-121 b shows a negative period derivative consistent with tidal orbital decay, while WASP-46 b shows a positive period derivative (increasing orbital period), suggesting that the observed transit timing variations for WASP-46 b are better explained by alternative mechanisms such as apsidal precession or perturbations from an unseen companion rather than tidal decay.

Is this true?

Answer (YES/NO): NO